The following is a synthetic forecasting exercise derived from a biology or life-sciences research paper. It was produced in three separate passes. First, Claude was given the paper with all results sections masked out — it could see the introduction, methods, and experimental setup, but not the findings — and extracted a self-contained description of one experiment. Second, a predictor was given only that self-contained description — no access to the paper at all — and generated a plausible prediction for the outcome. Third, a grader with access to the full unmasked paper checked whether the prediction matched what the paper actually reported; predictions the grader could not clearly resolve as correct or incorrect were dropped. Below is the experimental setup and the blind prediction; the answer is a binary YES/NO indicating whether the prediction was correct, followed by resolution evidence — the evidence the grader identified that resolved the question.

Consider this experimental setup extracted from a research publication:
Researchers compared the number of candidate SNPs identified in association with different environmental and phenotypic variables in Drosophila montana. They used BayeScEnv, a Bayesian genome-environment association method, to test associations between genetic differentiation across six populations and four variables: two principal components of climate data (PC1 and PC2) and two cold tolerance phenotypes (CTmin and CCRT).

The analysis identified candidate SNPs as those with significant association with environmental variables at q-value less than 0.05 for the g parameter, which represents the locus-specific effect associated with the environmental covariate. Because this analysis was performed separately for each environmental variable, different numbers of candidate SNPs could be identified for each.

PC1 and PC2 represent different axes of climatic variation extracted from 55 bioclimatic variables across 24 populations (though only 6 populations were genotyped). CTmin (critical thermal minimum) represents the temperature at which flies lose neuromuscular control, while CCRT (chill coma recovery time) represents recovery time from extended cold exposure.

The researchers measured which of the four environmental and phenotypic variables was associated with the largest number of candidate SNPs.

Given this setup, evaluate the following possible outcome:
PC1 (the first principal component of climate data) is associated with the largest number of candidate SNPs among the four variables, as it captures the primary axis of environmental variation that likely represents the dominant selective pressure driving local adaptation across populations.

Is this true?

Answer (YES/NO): NO